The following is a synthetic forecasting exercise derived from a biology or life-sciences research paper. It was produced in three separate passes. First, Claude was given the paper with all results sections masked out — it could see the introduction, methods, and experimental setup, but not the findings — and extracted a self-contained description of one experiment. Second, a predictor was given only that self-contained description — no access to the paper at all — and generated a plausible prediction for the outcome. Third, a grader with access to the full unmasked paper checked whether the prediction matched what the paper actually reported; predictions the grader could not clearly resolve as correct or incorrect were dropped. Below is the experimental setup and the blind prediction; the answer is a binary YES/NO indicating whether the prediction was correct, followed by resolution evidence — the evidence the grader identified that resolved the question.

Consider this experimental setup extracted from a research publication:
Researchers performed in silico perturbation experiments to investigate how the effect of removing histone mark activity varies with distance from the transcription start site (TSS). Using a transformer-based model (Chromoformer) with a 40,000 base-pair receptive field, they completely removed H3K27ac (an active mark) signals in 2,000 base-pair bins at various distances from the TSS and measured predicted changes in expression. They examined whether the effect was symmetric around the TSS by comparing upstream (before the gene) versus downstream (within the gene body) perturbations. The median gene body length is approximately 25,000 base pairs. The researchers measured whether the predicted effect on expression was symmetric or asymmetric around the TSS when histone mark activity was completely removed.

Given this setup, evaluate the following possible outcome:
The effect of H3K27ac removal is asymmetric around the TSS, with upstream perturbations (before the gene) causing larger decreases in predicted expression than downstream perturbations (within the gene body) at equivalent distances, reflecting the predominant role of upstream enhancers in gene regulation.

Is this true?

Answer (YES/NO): NO